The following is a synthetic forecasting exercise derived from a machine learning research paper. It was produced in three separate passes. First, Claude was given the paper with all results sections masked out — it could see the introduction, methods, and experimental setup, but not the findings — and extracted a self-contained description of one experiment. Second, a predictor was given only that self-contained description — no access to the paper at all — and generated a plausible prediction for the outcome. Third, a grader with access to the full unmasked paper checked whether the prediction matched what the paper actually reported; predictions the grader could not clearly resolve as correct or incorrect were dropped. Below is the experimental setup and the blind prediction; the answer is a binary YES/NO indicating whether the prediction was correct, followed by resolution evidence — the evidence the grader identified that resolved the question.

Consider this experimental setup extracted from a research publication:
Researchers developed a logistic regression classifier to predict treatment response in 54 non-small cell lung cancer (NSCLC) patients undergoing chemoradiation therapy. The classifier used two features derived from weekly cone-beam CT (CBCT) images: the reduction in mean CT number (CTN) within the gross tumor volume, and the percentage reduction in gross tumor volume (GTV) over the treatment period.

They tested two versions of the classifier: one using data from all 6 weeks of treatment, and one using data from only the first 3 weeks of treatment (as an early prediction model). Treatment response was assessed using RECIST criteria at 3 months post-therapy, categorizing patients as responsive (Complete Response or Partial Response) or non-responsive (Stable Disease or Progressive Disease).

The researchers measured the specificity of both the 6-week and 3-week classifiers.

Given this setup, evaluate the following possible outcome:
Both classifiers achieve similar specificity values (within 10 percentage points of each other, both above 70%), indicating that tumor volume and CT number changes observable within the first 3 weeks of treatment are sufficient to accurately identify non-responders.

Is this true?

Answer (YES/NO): NO